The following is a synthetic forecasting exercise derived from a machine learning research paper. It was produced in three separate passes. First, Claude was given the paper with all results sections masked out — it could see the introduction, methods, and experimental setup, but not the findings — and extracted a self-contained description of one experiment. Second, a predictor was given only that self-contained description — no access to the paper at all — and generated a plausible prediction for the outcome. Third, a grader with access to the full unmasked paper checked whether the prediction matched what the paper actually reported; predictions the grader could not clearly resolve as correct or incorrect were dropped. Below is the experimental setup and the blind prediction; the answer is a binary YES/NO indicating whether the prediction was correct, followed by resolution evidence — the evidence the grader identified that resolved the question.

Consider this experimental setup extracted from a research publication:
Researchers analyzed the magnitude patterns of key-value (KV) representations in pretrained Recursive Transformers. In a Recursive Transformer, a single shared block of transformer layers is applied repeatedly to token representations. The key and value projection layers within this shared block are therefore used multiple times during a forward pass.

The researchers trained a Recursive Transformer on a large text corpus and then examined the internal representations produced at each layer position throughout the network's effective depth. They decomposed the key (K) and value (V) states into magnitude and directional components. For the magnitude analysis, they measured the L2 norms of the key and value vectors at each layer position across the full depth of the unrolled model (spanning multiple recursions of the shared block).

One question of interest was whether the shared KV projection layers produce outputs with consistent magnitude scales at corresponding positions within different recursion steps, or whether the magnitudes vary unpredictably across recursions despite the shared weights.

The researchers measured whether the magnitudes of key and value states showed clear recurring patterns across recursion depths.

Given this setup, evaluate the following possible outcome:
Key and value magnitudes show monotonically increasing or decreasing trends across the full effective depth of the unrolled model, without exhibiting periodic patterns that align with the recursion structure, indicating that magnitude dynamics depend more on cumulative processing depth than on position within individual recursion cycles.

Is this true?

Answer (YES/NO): NO